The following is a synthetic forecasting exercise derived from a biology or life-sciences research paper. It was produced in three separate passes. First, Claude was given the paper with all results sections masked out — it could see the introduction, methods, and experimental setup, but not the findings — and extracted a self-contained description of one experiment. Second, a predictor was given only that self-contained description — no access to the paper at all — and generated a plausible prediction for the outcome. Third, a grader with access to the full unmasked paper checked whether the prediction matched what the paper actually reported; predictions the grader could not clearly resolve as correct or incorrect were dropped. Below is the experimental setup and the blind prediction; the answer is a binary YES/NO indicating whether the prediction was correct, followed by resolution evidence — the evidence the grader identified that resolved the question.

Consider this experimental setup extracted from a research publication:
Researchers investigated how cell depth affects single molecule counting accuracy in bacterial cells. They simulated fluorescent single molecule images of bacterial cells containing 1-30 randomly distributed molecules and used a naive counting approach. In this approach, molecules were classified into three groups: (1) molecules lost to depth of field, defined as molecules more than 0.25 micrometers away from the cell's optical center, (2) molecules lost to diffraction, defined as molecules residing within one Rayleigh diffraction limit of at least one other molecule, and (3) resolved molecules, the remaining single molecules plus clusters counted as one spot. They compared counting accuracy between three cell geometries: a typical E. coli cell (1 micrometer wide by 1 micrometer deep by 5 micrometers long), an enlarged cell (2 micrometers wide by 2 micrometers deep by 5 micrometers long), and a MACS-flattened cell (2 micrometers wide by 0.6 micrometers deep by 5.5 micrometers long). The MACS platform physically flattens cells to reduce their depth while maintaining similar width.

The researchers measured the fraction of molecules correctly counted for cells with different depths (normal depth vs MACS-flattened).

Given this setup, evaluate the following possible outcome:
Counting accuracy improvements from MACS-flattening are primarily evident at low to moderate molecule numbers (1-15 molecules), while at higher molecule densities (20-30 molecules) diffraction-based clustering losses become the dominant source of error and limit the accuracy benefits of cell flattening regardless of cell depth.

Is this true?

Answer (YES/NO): NO